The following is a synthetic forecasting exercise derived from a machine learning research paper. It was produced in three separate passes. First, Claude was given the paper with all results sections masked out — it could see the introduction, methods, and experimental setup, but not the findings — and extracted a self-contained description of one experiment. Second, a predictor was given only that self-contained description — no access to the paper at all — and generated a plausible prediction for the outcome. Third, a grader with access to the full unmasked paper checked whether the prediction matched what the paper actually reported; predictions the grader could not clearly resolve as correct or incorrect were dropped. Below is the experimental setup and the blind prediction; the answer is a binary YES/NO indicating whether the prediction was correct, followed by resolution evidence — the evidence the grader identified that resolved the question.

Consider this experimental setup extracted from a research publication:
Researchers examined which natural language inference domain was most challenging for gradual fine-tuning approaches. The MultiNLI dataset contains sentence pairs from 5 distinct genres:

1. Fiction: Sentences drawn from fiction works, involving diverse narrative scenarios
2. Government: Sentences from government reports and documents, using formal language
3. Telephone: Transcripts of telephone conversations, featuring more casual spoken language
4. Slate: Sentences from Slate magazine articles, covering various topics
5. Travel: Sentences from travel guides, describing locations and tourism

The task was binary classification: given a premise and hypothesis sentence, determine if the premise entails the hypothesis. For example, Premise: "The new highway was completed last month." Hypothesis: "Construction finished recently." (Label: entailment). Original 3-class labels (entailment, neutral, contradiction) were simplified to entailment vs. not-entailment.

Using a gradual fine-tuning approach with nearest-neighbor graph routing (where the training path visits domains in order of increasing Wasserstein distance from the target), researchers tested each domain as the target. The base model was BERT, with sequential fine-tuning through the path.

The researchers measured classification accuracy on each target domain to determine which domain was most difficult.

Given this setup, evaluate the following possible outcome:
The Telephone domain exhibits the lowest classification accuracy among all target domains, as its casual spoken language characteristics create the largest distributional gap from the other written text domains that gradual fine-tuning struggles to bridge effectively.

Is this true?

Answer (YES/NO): YES